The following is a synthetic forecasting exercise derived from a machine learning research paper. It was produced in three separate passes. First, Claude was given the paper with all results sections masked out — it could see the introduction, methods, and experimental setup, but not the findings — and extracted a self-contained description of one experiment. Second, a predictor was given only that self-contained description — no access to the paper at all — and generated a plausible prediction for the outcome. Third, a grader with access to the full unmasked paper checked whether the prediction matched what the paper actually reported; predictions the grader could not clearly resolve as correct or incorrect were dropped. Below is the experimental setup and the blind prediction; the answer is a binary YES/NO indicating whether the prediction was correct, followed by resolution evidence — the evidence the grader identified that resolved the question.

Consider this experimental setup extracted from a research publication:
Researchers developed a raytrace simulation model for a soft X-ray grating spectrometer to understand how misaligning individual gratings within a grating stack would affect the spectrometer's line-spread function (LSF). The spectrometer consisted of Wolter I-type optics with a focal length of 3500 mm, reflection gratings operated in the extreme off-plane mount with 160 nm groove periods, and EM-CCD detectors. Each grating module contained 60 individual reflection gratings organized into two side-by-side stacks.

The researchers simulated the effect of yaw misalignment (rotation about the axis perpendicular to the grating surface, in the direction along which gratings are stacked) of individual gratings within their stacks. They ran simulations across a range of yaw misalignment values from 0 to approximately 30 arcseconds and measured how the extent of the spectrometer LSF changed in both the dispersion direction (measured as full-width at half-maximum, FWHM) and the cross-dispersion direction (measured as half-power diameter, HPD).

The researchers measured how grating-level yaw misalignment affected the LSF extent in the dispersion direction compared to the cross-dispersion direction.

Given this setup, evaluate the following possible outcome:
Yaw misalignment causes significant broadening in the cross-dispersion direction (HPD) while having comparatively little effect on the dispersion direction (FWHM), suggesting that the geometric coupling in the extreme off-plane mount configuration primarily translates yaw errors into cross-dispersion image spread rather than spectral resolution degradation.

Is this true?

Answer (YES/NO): YES